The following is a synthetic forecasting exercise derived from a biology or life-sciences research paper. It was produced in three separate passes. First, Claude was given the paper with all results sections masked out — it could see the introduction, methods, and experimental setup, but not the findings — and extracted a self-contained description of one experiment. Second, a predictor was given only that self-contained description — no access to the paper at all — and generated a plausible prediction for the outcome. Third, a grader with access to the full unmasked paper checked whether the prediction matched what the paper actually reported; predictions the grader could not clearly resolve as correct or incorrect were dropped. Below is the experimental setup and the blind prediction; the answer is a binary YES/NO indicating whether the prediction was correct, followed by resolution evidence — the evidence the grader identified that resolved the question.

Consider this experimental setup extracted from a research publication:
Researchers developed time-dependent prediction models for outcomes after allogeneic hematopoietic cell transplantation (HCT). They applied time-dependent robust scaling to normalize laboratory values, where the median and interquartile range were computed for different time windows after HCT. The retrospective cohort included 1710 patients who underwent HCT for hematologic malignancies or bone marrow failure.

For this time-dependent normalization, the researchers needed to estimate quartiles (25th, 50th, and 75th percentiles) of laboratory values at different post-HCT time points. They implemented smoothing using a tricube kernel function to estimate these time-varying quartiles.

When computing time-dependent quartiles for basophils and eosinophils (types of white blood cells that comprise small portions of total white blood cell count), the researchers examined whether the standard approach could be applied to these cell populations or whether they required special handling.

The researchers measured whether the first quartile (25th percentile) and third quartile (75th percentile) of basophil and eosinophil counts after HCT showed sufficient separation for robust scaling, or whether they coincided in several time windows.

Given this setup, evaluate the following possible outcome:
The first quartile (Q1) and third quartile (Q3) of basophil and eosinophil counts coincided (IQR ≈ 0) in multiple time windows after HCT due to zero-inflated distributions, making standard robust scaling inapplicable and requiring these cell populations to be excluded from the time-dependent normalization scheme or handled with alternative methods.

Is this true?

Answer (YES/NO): NO